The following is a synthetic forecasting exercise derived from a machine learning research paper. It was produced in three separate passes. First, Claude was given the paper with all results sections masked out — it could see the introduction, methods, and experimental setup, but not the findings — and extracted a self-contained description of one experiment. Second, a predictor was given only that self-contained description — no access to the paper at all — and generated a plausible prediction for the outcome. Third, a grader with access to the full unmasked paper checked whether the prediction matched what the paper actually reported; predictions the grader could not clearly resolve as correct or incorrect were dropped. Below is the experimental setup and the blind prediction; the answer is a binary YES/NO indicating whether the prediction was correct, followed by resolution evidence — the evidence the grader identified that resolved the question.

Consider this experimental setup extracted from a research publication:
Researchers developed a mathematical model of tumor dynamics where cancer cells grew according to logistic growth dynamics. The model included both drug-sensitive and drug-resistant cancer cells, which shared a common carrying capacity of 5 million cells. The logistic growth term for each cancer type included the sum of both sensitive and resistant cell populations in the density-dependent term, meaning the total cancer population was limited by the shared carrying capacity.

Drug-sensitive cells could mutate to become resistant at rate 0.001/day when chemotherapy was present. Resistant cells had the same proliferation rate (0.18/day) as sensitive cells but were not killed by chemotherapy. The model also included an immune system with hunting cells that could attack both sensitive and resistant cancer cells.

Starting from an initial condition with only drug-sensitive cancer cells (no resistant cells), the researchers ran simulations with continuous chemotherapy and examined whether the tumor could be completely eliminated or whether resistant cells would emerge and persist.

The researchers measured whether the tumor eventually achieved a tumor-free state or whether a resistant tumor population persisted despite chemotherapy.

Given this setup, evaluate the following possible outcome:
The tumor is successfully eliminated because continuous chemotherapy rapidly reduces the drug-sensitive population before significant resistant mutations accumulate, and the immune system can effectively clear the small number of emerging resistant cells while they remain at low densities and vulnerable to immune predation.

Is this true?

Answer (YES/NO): NO